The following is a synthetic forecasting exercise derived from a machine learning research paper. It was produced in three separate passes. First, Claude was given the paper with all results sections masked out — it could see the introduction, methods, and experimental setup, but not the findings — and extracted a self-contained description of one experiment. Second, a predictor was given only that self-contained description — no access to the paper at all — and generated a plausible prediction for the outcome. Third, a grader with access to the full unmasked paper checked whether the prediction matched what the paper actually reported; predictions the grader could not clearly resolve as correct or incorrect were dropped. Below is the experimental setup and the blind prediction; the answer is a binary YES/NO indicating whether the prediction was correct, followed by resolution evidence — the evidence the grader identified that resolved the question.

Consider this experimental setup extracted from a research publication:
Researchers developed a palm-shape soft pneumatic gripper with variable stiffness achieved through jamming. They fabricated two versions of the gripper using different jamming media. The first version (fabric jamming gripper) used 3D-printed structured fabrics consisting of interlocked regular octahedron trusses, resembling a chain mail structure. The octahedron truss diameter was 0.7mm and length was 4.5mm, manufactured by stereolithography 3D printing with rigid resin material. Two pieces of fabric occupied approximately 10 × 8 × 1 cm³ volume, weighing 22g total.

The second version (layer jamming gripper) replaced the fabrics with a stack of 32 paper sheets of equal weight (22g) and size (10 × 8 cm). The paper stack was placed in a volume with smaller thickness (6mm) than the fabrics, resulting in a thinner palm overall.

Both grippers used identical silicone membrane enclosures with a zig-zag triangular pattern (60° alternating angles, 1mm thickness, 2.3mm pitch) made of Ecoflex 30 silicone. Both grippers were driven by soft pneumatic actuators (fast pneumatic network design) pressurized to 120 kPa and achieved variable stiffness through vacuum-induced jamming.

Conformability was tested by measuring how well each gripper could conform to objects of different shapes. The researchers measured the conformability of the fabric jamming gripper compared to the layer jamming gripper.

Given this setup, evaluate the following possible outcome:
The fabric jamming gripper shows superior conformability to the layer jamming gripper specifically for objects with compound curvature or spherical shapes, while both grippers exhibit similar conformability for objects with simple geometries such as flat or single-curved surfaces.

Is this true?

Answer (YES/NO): NO